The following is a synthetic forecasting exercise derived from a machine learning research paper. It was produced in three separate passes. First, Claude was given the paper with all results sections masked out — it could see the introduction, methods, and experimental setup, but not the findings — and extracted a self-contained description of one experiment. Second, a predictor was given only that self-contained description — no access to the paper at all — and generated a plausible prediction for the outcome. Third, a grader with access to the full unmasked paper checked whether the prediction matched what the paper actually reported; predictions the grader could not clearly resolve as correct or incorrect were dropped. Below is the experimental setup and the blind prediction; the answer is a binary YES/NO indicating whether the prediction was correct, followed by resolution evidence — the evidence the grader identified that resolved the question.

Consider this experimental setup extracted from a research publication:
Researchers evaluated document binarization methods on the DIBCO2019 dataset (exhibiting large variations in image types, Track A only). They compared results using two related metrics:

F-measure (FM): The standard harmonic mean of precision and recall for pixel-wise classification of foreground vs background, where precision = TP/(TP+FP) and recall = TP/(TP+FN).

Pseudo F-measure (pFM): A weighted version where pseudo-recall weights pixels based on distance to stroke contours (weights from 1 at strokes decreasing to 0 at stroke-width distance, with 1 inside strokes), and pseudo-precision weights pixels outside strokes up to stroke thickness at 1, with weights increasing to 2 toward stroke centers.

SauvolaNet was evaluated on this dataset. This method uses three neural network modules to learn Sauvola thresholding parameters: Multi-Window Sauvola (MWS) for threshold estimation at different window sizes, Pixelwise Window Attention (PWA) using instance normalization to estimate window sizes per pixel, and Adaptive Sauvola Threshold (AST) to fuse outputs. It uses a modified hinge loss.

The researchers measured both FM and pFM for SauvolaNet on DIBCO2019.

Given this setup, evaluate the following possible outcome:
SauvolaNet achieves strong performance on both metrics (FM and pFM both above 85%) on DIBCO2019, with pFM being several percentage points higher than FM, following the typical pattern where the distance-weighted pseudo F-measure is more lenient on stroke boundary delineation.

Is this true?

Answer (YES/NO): NO